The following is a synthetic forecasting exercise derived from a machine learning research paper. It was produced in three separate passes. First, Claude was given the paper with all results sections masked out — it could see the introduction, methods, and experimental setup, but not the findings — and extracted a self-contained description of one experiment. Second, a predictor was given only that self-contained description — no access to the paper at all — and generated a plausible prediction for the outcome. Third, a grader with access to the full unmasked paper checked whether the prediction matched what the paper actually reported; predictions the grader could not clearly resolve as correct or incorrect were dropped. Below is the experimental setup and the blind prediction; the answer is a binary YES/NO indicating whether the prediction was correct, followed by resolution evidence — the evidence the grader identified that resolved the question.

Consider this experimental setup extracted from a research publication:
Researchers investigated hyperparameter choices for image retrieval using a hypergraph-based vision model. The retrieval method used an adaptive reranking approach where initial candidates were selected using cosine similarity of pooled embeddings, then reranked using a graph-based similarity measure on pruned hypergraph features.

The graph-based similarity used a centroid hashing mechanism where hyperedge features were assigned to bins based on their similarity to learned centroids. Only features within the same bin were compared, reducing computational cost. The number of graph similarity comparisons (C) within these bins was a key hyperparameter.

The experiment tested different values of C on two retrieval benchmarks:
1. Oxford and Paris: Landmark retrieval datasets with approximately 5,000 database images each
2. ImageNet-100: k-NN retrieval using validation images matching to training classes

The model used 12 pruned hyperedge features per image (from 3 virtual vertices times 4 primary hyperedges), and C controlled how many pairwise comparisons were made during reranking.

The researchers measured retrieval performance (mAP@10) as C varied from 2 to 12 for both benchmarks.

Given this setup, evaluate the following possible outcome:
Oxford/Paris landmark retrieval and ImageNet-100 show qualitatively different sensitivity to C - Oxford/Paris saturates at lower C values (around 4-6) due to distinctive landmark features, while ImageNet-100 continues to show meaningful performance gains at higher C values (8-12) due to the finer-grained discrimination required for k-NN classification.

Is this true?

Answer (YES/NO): NO